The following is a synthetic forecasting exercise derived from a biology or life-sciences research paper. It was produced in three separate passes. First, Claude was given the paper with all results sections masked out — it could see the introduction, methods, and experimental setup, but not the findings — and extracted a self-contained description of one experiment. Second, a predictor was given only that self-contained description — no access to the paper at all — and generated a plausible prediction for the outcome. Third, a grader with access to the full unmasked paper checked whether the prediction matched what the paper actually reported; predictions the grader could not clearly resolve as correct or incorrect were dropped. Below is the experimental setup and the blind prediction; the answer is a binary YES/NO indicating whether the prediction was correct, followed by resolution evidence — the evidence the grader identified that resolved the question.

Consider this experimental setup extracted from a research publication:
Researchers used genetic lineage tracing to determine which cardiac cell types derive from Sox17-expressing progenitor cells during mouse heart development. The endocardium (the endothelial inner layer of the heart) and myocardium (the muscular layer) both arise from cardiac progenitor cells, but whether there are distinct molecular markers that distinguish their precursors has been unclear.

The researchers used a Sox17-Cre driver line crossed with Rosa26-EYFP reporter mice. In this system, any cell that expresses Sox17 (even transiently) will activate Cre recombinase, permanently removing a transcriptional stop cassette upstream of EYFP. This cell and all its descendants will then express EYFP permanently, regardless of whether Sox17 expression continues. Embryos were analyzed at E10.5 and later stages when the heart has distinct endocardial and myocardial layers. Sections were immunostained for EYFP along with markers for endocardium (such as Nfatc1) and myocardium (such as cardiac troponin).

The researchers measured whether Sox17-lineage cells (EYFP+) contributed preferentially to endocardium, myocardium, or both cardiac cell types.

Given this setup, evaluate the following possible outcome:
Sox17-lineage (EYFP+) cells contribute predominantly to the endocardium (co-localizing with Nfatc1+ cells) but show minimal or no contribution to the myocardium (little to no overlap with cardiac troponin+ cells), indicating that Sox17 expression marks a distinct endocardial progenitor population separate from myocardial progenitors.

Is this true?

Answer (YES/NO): YES